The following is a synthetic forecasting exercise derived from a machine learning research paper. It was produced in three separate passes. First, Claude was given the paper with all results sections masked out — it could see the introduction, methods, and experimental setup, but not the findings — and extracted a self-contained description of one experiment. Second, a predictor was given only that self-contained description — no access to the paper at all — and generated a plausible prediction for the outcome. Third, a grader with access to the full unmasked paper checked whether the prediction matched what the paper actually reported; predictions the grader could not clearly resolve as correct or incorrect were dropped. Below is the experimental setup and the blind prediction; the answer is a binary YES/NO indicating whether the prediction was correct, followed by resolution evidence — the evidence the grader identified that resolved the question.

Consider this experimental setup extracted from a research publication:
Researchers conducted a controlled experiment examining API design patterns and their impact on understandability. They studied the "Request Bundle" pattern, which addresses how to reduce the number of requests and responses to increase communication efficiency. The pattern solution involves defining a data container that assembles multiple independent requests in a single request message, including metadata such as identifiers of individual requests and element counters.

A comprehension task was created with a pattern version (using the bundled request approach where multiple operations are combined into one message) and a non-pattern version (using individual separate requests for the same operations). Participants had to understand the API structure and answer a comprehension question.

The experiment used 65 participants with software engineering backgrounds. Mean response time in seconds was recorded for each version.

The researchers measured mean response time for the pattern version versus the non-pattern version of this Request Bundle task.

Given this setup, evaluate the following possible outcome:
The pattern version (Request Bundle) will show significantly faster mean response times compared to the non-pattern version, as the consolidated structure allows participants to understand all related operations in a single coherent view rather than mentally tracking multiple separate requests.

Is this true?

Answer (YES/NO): NO